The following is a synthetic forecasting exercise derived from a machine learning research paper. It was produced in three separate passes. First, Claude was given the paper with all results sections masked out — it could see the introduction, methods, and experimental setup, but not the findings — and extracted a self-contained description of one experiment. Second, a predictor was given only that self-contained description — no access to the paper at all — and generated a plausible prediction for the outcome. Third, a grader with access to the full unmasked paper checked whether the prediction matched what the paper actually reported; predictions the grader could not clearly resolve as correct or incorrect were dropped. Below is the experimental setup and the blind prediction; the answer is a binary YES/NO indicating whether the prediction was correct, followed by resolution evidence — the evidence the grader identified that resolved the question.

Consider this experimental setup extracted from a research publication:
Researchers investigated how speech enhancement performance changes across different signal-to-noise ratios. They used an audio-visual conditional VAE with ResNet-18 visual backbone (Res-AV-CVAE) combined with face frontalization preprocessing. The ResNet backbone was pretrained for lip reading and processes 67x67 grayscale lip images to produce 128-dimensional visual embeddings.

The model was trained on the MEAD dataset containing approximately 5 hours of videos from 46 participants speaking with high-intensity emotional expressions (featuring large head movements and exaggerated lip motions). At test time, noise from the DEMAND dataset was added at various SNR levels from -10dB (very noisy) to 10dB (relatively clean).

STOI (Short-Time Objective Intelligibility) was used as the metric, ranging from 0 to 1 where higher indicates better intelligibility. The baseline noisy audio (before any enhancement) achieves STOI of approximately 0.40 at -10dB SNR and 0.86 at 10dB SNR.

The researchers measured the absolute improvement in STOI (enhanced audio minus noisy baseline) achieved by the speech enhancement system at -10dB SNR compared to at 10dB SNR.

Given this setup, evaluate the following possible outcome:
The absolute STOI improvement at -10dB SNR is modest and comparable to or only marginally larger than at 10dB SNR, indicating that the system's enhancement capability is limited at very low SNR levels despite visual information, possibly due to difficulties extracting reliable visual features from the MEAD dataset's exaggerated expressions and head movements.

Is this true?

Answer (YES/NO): NO